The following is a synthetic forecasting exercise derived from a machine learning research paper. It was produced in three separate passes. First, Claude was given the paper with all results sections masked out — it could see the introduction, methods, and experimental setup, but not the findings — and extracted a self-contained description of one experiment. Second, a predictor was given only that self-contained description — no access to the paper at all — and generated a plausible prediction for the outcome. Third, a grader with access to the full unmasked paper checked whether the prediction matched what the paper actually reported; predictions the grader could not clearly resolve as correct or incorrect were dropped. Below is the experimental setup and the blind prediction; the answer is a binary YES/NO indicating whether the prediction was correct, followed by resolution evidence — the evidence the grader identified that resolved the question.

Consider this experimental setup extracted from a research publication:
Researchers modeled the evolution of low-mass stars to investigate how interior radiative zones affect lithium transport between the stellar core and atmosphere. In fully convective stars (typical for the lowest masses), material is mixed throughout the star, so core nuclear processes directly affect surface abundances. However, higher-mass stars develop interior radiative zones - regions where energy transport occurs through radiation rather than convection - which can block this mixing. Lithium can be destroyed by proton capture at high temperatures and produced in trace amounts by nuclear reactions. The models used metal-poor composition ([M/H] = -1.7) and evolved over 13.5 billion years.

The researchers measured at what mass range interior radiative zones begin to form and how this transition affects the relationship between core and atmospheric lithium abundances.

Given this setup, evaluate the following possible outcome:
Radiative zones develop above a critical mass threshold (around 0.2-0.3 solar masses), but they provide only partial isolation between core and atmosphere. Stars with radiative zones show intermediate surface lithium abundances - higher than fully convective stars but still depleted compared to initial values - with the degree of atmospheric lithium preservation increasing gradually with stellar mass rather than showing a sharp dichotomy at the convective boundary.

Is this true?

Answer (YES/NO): NO